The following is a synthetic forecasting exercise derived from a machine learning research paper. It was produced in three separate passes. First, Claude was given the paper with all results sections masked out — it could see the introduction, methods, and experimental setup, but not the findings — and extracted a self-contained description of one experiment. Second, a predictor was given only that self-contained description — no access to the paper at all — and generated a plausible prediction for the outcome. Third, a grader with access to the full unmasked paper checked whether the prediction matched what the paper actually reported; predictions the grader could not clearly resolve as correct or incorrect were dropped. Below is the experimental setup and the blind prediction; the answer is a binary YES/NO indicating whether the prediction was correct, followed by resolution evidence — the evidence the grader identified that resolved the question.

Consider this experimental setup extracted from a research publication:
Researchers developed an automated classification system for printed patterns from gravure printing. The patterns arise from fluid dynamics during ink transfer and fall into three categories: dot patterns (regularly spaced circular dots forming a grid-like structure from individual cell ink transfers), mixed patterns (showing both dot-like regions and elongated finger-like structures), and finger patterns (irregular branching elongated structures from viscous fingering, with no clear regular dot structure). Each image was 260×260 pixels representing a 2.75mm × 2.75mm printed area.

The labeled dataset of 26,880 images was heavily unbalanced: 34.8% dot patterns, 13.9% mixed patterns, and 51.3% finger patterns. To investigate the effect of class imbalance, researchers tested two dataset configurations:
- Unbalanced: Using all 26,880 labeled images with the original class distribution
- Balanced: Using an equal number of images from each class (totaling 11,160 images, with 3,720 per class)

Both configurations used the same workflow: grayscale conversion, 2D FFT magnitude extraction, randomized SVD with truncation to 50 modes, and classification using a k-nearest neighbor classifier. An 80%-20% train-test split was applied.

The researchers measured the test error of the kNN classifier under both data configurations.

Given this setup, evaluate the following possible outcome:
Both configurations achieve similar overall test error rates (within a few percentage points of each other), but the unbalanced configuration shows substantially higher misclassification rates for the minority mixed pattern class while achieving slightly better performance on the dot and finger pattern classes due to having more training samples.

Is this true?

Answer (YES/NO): YES